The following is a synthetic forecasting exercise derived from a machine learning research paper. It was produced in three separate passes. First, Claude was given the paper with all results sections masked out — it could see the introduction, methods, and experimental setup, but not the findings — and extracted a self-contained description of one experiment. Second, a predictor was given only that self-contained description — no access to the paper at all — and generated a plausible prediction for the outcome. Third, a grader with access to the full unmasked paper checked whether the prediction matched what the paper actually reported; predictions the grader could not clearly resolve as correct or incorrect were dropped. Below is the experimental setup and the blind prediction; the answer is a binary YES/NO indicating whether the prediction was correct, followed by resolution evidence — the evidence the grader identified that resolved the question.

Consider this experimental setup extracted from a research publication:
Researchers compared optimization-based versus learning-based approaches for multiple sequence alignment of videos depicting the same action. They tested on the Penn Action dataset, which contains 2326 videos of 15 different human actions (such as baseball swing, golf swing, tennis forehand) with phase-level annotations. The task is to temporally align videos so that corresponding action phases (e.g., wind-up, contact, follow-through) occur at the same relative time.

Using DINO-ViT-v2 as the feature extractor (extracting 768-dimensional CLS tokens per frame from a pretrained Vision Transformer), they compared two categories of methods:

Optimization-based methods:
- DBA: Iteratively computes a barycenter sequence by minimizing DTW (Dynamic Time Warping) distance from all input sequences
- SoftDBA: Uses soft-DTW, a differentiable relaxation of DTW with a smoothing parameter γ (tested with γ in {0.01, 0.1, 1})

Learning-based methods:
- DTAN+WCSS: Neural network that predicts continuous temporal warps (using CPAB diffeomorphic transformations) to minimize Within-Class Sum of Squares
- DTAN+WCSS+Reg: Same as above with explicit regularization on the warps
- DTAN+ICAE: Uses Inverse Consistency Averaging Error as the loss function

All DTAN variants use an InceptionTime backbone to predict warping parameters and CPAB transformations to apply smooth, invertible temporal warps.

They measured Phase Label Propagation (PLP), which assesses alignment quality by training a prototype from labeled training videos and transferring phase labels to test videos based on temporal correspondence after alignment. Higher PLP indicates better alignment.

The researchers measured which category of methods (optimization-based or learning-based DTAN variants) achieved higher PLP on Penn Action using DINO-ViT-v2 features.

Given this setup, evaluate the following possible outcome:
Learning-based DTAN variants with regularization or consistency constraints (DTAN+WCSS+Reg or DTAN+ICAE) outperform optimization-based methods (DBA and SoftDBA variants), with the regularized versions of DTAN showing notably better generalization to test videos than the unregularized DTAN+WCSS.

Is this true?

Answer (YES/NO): NO